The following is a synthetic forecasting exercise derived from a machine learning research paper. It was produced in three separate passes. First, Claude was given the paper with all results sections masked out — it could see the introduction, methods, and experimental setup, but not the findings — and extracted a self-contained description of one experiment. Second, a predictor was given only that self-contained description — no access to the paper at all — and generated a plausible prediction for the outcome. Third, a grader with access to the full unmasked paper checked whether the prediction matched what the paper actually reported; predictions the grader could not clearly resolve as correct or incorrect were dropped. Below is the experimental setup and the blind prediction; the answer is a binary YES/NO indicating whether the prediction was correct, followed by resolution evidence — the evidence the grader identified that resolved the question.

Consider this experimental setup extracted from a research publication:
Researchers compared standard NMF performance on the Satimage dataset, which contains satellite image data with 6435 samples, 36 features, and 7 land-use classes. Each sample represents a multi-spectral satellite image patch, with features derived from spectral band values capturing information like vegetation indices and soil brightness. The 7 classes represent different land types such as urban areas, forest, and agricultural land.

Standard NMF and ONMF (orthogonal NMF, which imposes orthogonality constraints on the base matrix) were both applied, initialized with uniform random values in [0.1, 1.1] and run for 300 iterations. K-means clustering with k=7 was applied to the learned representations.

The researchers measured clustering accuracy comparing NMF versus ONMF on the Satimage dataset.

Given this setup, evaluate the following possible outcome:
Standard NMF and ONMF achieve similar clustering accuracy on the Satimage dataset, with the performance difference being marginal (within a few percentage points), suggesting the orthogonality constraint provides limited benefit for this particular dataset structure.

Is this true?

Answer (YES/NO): NO